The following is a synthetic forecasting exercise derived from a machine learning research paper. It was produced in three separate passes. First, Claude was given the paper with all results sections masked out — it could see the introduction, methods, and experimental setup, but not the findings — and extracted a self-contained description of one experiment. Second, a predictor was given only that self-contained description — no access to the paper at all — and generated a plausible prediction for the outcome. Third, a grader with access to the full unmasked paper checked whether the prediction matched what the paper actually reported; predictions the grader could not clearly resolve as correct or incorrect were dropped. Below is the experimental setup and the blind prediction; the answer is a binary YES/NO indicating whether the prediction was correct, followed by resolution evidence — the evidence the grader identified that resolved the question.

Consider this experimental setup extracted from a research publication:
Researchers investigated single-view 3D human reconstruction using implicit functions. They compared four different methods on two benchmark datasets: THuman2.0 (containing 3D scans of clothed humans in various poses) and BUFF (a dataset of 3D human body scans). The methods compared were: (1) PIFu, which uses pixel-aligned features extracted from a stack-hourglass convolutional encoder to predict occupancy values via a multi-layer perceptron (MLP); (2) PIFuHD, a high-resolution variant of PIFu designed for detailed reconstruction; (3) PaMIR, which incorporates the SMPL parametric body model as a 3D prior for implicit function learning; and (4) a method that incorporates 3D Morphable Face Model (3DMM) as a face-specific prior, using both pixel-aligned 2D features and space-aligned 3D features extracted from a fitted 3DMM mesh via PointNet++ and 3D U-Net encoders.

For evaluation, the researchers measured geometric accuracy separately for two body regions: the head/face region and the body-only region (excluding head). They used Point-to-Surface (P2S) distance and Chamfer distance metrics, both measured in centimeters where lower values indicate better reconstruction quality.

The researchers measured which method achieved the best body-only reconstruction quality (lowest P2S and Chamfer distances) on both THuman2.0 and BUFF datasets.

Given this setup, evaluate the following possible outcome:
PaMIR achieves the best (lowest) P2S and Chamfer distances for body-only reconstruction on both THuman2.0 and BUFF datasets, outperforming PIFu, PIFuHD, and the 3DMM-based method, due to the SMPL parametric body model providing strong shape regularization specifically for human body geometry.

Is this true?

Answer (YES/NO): NO